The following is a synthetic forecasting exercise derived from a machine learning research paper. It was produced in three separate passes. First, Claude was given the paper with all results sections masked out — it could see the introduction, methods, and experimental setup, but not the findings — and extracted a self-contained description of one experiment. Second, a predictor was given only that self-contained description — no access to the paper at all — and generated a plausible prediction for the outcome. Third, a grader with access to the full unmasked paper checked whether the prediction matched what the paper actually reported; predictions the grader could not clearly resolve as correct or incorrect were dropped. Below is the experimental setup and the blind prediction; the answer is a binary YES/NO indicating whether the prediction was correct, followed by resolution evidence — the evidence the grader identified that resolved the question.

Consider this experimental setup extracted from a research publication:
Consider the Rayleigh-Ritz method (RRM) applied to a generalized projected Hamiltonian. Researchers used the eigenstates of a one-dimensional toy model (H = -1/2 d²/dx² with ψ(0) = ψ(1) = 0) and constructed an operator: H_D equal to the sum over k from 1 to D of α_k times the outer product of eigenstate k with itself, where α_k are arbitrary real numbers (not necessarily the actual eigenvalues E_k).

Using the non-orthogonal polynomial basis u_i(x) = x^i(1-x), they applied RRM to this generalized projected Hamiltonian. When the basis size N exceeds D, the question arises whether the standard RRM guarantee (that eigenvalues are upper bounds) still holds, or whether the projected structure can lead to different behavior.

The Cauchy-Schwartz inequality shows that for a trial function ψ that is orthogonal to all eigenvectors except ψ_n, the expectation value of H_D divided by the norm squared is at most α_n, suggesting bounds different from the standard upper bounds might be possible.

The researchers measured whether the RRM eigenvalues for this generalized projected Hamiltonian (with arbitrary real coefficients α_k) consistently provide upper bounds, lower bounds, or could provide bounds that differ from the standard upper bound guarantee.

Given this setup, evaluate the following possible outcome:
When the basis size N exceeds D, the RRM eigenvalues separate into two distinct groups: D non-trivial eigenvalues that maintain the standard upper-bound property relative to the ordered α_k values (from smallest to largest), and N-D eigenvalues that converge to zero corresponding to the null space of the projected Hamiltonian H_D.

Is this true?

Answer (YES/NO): NO